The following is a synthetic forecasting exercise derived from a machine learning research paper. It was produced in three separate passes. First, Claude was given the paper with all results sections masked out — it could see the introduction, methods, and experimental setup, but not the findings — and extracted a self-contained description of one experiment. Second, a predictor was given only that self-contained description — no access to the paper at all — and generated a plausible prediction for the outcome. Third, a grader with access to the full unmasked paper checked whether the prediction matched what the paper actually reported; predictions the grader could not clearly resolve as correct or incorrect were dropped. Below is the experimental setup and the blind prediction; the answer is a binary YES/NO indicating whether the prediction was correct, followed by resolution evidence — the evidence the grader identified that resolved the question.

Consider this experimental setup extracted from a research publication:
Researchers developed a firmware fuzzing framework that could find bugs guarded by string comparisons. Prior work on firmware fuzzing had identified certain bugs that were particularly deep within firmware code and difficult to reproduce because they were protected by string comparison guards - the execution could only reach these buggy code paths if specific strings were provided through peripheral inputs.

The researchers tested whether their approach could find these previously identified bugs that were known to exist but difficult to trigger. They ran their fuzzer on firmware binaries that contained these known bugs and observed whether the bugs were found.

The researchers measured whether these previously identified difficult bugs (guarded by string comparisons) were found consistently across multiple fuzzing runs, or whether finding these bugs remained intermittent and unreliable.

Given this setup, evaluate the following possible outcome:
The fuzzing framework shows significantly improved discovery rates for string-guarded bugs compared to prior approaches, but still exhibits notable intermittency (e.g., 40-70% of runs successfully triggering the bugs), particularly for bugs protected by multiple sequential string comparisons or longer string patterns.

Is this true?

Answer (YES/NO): NO